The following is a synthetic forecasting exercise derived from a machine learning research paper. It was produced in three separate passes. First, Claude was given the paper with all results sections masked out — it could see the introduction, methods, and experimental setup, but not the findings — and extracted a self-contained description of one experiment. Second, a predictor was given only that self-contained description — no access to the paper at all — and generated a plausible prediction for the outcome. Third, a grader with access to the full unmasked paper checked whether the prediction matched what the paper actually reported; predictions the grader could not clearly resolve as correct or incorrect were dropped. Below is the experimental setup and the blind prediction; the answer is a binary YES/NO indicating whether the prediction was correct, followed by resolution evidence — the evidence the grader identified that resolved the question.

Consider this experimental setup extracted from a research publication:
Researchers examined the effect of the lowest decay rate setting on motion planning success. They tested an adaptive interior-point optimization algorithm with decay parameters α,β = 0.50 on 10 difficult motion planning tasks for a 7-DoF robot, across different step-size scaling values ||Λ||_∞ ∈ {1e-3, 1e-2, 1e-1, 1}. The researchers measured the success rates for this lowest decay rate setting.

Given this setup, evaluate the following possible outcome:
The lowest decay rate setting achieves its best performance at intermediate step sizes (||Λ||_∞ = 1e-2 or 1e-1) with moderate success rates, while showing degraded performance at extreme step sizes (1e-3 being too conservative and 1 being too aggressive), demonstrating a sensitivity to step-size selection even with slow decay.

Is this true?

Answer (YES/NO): NO